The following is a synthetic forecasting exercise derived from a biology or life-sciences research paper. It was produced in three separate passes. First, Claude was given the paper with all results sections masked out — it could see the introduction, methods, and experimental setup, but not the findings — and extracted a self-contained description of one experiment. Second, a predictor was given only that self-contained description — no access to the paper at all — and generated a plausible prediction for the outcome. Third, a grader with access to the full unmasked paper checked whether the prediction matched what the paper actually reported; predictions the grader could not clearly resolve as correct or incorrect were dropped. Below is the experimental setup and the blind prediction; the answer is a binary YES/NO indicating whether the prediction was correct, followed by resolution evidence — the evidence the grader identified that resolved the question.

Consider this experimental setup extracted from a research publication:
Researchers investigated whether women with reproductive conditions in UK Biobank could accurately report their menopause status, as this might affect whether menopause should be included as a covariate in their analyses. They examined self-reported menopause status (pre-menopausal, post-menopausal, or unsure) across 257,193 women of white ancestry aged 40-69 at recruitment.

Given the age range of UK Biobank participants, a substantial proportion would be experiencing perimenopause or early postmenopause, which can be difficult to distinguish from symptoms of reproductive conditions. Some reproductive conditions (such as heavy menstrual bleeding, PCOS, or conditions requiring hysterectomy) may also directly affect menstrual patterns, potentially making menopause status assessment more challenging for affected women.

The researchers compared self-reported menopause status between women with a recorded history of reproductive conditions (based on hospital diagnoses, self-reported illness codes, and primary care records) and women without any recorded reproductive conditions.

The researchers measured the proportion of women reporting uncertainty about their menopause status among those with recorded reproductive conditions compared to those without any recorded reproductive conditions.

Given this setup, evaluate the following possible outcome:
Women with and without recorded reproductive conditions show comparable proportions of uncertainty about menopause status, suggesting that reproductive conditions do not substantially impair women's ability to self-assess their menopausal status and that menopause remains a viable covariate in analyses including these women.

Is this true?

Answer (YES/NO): NO